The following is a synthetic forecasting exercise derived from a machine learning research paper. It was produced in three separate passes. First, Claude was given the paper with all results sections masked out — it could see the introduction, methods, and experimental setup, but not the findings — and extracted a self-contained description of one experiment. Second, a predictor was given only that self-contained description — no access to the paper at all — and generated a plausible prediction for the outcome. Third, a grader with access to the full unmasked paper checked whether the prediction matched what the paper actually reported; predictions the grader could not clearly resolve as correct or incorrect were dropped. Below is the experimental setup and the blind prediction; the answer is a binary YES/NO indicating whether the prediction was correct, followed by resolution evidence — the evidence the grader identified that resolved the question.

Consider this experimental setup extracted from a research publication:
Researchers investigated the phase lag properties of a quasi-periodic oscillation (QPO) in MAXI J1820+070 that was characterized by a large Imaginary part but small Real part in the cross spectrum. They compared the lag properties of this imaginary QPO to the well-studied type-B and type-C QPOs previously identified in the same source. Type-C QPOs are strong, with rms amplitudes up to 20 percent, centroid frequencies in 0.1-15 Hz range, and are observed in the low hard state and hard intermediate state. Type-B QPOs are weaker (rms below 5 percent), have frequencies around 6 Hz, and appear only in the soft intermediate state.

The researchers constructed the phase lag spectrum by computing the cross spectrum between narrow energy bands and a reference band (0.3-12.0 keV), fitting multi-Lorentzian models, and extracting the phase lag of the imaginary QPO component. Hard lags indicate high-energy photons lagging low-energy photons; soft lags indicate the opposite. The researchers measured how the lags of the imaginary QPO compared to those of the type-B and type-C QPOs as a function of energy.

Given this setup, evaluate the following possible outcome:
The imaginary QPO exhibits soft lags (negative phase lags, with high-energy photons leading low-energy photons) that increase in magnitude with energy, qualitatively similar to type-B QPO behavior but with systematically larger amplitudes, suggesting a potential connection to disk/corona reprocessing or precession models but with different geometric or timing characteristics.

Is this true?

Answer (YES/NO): NO